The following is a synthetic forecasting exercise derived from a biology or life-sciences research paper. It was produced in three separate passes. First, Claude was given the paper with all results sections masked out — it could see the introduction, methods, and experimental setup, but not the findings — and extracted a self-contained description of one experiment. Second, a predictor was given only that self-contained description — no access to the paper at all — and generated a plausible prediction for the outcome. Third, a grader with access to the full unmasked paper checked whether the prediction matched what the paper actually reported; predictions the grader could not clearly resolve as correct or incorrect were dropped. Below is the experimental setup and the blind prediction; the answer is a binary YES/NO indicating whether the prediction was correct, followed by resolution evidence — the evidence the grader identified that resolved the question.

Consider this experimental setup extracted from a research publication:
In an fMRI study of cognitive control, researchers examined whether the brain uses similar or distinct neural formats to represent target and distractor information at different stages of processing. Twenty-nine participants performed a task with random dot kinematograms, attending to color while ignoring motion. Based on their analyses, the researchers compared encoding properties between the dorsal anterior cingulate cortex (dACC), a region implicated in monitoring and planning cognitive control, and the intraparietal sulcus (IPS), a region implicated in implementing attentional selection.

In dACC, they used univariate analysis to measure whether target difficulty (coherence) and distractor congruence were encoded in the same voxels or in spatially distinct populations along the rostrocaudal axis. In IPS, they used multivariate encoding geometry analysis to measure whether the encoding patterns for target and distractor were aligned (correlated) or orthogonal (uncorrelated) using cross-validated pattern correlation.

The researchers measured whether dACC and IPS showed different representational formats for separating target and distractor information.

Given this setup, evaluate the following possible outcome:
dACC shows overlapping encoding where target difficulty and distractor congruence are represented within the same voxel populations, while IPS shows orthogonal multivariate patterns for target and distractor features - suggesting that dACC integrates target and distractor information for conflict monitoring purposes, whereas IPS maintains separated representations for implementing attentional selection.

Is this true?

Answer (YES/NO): NO